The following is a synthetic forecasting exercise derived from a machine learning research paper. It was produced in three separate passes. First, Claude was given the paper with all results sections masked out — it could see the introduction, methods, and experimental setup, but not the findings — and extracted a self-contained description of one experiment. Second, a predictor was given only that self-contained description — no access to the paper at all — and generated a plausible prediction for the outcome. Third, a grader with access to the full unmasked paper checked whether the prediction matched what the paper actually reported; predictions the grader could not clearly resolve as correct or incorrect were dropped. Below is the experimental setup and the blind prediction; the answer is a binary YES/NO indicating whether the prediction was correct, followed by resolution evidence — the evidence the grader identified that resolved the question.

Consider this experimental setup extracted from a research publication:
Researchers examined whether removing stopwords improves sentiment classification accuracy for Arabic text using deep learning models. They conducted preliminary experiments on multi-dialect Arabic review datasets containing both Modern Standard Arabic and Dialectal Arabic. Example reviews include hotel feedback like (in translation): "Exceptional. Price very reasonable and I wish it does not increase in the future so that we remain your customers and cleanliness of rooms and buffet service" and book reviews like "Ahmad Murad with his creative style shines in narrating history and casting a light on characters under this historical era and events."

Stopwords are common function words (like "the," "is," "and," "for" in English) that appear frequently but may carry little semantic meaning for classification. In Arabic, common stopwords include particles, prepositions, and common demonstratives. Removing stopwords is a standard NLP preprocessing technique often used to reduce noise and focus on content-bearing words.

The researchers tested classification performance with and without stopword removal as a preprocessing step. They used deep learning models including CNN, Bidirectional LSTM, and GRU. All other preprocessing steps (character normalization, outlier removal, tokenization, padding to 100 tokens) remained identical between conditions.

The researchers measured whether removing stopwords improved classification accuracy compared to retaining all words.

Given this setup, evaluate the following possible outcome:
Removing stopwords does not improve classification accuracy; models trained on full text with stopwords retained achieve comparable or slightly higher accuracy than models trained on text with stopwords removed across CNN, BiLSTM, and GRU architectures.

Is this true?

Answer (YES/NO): YES